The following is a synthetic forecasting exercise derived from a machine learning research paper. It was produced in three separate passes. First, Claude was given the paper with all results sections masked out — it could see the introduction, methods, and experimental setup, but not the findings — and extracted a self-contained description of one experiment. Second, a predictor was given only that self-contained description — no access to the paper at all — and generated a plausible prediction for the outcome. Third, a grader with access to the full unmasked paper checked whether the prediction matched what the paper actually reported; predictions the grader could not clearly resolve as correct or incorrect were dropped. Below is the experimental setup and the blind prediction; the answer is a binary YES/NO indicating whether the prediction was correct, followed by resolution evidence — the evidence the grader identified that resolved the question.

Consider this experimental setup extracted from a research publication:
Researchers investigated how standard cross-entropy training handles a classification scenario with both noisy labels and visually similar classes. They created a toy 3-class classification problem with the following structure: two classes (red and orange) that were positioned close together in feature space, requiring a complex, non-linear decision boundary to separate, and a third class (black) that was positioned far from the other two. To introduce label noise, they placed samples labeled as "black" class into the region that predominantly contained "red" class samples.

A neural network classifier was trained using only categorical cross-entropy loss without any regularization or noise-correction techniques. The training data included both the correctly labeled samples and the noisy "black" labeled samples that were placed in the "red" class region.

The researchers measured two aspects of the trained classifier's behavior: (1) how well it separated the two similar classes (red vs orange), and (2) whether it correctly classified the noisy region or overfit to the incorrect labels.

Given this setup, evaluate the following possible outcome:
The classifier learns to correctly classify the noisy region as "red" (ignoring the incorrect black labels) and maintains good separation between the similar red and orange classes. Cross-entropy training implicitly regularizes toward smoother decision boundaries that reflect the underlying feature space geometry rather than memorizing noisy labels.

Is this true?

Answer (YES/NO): NO